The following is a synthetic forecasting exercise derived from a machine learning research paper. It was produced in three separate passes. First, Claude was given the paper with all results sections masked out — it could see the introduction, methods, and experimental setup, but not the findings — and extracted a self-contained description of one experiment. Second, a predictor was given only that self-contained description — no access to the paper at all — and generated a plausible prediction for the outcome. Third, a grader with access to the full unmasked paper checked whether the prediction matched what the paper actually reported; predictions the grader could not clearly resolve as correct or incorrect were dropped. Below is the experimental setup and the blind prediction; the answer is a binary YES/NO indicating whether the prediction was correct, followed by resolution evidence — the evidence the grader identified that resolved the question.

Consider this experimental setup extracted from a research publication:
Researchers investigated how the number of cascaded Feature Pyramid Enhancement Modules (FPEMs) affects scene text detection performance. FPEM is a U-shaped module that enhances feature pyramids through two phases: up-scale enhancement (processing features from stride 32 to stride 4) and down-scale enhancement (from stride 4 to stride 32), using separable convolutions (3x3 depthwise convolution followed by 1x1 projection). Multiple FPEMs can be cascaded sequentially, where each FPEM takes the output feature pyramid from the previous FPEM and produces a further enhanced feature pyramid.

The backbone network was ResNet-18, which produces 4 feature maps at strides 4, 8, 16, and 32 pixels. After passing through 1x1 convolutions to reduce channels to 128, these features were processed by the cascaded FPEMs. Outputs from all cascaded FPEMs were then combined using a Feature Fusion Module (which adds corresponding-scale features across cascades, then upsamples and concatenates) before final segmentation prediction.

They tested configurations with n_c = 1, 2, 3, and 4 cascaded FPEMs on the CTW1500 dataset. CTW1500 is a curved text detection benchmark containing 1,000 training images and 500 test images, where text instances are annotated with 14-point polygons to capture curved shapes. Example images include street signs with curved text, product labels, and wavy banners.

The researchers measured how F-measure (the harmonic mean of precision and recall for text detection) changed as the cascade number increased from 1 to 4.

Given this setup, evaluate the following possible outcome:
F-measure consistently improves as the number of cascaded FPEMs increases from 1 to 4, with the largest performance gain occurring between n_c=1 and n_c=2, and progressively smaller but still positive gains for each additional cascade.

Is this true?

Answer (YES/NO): YES